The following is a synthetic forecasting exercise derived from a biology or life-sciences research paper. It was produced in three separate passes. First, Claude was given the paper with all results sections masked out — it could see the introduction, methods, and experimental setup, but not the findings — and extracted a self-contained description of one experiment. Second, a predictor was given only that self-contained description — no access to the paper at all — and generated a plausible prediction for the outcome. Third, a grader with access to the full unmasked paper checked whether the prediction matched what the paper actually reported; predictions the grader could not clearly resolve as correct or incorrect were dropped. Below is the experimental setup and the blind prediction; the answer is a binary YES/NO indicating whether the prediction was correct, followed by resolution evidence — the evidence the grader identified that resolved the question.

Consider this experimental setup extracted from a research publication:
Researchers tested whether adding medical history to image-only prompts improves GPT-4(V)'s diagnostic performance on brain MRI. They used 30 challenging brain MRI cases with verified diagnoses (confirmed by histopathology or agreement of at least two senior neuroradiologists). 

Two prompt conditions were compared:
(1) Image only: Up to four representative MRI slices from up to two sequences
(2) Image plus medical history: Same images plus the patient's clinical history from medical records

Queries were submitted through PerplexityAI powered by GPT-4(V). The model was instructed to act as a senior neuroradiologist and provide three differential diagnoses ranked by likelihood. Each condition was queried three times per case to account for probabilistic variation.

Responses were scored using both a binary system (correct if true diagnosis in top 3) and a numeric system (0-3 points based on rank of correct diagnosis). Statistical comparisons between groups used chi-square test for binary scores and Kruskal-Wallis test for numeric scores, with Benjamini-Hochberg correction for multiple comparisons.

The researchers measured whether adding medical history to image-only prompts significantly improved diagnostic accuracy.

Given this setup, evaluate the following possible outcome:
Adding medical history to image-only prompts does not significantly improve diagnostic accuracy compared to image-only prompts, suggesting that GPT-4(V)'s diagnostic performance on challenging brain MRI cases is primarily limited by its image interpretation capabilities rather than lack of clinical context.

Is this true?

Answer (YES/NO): YES